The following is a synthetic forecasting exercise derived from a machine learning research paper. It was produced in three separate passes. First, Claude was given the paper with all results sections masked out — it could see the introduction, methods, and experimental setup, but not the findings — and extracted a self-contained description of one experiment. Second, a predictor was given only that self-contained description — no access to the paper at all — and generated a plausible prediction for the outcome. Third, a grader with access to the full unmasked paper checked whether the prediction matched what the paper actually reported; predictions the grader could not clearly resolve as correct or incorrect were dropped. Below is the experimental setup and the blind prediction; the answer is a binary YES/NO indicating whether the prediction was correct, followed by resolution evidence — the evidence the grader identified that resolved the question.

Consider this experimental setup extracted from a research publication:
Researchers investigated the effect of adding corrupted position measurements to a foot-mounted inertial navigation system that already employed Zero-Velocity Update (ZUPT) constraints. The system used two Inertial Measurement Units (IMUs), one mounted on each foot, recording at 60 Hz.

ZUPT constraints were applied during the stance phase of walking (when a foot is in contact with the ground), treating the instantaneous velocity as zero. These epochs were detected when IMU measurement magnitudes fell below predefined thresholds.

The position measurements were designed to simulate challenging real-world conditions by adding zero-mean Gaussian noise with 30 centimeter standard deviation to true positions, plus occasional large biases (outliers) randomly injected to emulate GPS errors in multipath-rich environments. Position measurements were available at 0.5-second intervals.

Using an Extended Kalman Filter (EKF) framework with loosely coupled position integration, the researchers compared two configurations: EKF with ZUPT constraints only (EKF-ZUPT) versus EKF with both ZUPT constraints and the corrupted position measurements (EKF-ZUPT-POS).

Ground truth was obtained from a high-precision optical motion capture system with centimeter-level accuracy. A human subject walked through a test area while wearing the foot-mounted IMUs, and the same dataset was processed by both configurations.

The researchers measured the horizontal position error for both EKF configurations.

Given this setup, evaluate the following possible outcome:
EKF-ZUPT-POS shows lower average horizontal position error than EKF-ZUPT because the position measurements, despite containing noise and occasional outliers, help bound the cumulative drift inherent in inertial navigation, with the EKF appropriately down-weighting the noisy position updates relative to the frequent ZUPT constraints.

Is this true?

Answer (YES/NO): YES